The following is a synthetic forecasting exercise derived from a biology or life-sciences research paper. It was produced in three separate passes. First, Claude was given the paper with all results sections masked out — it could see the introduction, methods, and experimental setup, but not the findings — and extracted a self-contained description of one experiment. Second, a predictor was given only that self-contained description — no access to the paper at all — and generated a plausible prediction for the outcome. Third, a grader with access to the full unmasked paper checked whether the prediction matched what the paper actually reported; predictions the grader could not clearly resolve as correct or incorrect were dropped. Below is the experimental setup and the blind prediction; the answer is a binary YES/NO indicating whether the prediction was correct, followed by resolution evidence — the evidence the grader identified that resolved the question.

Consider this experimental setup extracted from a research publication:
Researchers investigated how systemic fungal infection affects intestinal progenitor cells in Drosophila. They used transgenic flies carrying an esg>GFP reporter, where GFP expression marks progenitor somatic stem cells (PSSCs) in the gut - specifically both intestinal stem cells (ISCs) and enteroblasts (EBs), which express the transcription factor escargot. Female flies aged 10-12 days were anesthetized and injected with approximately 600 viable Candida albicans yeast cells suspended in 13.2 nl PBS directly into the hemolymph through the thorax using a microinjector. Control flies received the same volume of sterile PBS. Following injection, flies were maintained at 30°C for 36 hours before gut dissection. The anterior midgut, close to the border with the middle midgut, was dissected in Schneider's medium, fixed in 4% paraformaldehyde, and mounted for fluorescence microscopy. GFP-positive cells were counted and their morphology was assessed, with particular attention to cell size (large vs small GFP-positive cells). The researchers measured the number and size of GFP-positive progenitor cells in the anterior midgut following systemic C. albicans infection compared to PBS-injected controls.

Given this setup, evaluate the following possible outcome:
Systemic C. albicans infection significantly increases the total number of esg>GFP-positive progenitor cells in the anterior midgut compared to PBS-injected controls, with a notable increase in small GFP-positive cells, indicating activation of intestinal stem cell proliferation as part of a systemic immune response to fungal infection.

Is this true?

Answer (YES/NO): NO